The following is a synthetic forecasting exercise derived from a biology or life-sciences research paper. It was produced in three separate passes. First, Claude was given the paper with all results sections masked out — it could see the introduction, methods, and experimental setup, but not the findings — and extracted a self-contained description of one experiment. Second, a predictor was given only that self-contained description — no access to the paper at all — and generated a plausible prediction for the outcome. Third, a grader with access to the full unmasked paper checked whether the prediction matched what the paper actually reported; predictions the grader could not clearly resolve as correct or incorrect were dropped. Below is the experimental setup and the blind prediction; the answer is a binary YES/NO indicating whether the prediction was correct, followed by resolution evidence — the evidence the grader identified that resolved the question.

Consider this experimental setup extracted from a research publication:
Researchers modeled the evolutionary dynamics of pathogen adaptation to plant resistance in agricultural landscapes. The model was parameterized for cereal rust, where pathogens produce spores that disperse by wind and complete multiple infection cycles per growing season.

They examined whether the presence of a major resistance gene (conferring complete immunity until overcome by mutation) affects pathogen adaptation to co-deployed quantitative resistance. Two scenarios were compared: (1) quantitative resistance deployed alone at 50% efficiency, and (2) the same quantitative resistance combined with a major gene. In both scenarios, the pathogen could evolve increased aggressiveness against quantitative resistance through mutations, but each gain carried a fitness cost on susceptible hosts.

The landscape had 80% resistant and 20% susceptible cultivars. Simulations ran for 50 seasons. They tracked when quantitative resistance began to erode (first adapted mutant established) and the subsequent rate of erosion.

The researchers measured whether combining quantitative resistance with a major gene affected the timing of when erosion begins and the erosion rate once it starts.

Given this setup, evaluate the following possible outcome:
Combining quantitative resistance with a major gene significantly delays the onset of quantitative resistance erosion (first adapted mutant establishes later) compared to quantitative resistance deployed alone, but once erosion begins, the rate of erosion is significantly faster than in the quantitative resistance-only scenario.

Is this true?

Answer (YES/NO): NO